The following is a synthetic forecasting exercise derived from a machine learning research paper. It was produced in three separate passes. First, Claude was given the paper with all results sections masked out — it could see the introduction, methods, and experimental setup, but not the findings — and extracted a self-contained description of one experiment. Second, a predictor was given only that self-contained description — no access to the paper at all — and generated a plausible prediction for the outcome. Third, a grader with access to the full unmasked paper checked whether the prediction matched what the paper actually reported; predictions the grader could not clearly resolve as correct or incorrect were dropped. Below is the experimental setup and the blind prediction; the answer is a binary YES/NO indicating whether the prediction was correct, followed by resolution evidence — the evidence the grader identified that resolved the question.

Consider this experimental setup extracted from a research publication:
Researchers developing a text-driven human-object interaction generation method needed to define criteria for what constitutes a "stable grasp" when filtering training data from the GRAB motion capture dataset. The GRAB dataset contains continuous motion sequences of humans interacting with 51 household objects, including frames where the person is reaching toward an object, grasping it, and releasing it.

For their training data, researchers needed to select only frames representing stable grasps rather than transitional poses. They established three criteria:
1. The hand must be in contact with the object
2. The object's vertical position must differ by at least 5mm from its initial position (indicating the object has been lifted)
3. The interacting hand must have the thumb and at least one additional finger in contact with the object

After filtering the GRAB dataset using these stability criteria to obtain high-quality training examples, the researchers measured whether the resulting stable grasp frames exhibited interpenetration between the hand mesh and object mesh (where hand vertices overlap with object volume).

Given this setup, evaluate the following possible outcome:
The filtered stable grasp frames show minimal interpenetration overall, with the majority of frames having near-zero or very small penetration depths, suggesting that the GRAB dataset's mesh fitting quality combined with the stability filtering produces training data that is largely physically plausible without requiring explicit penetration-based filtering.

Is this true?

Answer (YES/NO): NO